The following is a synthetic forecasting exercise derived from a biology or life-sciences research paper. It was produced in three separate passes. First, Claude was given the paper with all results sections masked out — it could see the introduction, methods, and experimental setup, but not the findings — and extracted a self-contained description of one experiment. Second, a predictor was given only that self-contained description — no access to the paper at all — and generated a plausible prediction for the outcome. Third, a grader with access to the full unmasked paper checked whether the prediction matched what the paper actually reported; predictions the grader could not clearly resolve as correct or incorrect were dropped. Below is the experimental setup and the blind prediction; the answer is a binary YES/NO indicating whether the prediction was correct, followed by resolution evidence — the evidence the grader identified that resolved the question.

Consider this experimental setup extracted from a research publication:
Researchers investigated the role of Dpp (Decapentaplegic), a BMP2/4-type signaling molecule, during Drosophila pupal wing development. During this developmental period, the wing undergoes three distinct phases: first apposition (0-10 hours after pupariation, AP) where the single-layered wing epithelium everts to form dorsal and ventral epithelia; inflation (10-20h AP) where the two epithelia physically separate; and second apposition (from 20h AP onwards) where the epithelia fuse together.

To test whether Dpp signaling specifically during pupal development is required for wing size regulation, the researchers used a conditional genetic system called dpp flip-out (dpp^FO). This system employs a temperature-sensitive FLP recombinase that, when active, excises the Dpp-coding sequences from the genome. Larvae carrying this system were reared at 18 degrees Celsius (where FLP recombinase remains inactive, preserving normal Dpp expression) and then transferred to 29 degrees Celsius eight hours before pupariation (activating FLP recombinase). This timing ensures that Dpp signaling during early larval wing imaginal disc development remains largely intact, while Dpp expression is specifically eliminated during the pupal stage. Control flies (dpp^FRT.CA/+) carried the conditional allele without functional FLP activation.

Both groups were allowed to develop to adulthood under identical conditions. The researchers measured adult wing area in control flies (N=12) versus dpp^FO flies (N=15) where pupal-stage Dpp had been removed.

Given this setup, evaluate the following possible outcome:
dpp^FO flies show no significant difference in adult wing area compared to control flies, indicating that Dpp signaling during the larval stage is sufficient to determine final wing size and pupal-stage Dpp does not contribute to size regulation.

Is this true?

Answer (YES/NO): NO